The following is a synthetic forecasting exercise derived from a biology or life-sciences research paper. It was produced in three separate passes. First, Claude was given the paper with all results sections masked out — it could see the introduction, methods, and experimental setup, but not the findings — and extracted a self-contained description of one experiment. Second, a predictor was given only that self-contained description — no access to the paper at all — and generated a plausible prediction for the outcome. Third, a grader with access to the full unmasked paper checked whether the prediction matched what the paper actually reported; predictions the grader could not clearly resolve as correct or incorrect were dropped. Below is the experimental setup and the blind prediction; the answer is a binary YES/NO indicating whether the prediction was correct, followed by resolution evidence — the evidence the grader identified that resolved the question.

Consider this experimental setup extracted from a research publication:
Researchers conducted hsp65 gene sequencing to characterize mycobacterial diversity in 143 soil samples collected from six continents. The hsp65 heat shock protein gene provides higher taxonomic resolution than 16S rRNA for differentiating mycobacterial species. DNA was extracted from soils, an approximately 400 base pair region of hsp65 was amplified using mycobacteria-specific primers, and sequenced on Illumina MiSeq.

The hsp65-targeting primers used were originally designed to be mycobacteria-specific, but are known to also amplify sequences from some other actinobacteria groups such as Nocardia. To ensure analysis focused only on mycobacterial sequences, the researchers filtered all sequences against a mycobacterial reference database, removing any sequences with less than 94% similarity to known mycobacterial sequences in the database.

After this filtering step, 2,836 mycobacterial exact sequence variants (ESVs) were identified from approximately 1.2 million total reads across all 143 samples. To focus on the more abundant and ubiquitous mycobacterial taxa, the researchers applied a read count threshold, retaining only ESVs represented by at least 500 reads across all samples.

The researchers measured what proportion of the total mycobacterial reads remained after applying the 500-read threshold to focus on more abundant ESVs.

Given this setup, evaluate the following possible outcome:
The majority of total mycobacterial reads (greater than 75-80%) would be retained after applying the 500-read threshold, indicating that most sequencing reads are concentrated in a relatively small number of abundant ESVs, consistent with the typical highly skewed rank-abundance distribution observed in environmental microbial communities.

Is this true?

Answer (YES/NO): NO